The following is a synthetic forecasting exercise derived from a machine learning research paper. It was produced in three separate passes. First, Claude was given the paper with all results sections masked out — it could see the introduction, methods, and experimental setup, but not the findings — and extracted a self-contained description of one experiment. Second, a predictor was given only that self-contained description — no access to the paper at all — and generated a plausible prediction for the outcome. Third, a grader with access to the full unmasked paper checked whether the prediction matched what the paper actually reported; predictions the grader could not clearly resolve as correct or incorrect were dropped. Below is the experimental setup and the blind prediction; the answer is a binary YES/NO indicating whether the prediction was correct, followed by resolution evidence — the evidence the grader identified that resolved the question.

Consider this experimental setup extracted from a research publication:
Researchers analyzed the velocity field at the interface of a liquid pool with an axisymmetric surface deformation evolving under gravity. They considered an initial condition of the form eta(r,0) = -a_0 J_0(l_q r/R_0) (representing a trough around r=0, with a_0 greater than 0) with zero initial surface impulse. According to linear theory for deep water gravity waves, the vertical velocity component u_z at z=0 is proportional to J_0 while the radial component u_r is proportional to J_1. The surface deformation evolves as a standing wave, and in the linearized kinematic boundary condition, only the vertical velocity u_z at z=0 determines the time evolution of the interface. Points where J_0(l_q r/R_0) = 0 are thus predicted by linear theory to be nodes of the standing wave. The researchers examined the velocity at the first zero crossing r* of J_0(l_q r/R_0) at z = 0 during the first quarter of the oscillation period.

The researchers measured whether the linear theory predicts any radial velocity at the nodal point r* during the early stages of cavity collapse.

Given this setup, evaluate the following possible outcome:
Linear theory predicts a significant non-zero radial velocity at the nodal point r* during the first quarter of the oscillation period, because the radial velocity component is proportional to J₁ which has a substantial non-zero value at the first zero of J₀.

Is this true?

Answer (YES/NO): NO